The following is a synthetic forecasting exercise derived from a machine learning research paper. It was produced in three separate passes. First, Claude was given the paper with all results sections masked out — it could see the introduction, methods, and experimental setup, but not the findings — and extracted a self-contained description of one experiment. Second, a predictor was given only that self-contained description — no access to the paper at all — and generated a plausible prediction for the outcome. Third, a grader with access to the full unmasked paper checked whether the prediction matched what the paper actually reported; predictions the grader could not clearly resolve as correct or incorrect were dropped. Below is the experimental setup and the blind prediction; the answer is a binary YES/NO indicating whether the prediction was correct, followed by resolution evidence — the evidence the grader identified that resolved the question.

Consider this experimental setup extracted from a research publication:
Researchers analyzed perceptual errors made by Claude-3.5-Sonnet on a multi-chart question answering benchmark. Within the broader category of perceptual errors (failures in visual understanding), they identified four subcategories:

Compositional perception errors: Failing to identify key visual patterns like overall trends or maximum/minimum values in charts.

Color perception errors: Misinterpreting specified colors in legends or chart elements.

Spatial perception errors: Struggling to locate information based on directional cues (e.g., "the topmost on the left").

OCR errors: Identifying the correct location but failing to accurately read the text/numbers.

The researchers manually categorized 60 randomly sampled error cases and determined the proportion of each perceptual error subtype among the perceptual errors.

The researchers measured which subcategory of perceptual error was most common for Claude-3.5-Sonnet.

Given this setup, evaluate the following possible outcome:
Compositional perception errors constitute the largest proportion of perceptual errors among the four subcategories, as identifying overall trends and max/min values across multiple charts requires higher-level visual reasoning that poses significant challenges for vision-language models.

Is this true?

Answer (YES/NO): YES